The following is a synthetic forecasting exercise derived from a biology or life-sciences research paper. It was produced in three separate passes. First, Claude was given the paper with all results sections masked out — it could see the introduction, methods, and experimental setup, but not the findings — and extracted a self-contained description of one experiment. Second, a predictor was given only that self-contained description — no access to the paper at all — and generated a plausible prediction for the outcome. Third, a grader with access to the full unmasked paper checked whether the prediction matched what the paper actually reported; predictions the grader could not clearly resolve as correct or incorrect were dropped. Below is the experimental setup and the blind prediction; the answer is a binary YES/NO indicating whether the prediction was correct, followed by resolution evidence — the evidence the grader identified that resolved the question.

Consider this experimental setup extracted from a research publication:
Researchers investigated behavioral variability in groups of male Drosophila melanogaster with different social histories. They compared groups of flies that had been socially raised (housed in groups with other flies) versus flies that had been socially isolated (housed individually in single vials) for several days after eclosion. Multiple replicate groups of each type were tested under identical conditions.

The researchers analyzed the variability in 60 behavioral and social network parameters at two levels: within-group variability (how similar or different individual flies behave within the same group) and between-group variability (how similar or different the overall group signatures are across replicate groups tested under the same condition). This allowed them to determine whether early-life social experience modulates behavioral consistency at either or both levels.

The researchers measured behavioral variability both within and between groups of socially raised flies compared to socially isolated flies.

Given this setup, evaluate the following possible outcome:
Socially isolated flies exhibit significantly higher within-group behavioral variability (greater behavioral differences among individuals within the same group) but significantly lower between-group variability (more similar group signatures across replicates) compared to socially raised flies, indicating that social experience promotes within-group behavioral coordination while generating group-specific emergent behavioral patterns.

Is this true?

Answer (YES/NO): NO